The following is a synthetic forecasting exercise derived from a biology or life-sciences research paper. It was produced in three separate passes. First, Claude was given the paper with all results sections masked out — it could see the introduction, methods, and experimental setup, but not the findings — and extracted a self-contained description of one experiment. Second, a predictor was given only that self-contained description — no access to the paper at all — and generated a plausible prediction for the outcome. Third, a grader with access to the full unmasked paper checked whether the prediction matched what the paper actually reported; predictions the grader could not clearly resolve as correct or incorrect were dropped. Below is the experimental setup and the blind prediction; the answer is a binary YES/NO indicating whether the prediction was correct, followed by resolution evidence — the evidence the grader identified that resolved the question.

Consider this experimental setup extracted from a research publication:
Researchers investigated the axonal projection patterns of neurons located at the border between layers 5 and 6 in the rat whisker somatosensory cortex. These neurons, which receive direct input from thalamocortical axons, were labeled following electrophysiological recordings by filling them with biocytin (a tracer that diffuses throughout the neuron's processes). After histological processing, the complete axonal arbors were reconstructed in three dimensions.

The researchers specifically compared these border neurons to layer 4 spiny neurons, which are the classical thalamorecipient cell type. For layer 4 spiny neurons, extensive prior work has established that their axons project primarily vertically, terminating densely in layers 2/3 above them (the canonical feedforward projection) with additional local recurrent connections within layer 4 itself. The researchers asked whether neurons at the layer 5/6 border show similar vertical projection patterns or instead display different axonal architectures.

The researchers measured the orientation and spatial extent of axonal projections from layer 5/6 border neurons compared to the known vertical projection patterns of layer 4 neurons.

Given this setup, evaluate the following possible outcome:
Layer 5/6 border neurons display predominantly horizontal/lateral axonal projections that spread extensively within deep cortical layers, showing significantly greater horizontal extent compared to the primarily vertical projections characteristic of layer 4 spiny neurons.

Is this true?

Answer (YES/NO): YES